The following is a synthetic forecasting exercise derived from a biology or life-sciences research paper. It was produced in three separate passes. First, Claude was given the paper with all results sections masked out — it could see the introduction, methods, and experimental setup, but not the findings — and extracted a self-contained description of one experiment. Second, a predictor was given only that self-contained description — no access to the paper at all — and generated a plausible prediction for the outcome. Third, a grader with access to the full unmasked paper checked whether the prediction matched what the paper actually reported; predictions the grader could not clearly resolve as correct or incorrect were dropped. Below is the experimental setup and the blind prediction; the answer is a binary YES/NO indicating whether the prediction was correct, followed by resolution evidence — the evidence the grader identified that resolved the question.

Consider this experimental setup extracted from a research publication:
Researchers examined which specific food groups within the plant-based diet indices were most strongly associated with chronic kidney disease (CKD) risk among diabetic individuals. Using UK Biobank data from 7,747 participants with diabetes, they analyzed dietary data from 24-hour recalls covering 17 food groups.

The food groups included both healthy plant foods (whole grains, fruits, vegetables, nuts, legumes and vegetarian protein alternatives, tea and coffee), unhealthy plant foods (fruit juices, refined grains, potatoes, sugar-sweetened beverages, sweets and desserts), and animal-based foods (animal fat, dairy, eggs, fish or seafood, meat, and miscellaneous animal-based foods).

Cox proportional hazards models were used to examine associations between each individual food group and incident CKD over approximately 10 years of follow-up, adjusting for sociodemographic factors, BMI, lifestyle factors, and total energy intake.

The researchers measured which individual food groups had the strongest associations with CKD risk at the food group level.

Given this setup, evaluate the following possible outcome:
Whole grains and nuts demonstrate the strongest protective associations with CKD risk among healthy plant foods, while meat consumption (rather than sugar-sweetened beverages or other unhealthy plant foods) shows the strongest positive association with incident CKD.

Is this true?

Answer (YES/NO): NO